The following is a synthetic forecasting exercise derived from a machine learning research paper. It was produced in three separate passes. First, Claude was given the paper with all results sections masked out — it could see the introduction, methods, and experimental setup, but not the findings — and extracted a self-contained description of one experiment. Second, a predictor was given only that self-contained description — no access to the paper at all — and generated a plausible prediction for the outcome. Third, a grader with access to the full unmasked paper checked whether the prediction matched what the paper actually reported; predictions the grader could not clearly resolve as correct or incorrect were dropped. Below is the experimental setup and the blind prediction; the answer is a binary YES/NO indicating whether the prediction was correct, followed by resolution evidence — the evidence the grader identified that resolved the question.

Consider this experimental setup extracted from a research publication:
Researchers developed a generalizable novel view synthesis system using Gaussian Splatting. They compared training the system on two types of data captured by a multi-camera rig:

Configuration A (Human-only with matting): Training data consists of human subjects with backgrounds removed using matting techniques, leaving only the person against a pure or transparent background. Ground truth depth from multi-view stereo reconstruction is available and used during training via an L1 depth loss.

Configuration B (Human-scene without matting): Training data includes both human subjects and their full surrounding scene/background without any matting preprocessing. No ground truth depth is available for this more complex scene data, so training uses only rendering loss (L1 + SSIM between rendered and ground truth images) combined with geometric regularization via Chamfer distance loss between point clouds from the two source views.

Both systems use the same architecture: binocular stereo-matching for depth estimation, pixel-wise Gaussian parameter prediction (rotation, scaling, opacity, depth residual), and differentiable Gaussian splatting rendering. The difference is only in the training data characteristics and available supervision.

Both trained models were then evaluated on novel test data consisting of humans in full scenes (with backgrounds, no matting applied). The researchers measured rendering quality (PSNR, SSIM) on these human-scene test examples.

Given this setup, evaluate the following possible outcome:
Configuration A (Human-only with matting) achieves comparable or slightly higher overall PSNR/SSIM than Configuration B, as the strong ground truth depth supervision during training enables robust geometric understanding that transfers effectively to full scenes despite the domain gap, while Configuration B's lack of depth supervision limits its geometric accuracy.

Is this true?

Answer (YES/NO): NO